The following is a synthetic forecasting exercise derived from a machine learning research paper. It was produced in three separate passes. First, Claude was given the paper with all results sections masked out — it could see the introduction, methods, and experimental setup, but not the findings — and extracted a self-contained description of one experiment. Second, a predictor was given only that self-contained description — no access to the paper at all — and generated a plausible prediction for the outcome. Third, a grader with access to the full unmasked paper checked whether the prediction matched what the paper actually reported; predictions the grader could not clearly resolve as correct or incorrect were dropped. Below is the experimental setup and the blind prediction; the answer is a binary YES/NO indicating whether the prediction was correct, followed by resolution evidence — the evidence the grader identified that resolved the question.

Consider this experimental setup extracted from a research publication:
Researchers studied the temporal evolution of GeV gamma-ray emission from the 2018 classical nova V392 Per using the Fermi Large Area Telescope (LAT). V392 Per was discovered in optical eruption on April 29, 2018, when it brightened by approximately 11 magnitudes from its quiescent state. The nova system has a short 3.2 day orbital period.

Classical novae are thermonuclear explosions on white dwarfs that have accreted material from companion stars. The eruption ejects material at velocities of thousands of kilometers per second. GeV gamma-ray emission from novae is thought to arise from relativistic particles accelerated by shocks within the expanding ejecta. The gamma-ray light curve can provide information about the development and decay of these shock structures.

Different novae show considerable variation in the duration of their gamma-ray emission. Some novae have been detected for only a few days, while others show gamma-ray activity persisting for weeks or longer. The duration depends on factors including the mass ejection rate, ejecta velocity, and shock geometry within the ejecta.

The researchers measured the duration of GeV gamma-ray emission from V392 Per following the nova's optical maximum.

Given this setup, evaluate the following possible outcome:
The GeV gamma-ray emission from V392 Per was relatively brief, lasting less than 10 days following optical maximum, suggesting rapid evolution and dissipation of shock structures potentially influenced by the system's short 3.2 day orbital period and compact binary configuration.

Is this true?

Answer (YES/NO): YES